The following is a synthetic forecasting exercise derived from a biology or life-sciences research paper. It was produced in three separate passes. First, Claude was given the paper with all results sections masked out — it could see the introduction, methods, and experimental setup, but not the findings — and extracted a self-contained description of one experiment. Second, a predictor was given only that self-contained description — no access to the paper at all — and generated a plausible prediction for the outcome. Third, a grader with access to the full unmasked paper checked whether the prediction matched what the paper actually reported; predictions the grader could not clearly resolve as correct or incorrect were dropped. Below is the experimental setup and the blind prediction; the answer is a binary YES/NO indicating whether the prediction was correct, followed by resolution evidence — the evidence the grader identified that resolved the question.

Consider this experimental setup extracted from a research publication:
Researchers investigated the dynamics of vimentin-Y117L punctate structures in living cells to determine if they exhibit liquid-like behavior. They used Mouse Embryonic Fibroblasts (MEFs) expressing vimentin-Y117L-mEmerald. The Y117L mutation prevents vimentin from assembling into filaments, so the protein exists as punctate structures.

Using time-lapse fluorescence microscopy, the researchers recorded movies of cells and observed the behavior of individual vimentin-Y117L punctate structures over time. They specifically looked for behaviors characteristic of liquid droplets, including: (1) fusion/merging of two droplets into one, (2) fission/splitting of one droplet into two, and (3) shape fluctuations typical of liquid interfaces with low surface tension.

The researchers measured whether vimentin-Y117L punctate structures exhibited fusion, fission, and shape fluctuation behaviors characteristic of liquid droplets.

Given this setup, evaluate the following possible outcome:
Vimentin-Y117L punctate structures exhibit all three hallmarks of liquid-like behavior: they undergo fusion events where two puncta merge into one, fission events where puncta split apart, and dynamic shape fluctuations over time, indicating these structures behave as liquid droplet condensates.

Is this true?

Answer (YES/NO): YES